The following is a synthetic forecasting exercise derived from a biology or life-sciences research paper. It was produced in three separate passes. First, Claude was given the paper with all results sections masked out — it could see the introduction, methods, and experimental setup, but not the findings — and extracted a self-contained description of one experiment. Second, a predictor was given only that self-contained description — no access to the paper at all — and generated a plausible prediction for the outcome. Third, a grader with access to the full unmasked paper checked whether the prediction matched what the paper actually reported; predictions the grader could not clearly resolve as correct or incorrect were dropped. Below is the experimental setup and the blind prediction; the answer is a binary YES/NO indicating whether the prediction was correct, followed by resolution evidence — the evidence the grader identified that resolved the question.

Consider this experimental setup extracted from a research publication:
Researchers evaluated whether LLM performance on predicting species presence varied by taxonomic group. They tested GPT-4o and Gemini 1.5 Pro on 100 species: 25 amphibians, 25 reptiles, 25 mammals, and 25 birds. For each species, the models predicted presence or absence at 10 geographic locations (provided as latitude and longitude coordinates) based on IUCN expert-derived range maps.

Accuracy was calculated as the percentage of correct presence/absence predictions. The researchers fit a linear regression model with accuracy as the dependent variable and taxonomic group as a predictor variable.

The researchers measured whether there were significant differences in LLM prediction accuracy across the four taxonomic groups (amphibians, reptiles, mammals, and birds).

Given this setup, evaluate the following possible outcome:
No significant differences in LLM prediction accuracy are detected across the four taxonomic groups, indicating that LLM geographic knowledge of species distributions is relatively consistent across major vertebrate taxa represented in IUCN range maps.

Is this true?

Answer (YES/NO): YES